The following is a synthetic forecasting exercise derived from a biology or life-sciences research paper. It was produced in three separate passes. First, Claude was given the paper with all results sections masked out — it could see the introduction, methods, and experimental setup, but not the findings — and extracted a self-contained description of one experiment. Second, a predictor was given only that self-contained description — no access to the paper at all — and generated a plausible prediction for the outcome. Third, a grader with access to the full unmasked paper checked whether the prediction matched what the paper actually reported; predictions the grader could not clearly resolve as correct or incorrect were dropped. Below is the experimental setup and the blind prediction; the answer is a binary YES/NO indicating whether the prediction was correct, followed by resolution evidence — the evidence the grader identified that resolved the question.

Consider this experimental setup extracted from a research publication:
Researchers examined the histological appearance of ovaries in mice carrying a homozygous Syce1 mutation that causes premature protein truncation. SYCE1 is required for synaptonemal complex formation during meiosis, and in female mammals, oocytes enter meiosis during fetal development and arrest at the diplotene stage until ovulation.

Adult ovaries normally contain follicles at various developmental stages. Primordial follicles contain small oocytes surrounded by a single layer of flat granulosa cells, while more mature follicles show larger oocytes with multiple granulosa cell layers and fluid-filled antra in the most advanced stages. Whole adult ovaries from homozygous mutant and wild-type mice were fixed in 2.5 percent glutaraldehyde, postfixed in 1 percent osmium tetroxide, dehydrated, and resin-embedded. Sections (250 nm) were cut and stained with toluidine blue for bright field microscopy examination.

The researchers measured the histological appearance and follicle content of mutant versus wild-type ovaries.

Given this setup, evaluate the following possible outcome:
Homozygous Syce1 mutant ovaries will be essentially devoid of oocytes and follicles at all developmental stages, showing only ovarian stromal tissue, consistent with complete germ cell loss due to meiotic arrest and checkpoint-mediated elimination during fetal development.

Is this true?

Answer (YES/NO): YES